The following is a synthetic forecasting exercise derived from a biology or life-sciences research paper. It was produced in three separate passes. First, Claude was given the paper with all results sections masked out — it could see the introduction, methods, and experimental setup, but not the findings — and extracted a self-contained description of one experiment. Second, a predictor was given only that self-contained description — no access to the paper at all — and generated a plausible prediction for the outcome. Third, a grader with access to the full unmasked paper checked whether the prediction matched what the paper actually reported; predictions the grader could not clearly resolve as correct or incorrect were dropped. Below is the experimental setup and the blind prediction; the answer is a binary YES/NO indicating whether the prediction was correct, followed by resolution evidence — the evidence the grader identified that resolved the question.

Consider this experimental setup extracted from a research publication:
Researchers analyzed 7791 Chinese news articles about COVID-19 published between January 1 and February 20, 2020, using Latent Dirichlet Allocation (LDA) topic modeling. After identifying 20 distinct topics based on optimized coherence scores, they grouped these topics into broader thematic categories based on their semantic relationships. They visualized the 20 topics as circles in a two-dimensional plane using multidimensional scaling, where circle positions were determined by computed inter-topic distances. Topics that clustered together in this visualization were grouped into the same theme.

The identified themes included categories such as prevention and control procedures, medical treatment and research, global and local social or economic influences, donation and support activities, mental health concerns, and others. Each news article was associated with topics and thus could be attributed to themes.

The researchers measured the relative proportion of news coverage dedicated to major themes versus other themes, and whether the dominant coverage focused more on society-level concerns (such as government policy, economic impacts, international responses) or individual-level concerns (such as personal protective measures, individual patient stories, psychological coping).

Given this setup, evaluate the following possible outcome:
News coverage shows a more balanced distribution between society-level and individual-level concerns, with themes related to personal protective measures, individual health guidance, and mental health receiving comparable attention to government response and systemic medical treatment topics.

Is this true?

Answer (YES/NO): NO